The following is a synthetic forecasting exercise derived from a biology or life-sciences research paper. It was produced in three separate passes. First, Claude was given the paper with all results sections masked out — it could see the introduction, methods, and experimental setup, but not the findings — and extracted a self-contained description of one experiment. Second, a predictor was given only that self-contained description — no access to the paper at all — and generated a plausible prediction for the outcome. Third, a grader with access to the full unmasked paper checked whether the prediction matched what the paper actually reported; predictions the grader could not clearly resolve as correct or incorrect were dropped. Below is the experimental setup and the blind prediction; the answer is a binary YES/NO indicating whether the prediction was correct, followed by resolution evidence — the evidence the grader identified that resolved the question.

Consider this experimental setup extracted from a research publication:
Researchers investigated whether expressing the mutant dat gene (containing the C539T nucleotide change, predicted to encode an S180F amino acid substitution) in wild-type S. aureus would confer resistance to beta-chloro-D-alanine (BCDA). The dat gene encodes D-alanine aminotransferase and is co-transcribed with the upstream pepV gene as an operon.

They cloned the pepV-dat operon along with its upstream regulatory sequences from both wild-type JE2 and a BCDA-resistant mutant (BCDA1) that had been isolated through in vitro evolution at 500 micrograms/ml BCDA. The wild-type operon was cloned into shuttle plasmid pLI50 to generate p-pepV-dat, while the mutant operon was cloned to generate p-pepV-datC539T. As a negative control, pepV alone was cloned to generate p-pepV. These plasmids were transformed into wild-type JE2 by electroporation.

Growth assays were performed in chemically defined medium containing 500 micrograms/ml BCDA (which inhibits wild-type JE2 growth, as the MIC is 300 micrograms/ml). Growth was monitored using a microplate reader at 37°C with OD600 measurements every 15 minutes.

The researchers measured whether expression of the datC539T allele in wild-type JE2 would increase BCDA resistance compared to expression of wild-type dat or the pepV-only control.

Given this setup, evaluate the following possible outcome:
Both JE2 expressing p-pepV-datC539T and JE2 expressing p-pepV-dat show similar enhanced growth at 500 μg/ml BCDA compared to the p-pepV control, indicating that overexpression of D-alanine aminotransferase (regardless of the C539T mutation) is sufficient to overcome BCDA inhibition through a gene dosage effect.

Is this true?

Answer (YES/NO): NO